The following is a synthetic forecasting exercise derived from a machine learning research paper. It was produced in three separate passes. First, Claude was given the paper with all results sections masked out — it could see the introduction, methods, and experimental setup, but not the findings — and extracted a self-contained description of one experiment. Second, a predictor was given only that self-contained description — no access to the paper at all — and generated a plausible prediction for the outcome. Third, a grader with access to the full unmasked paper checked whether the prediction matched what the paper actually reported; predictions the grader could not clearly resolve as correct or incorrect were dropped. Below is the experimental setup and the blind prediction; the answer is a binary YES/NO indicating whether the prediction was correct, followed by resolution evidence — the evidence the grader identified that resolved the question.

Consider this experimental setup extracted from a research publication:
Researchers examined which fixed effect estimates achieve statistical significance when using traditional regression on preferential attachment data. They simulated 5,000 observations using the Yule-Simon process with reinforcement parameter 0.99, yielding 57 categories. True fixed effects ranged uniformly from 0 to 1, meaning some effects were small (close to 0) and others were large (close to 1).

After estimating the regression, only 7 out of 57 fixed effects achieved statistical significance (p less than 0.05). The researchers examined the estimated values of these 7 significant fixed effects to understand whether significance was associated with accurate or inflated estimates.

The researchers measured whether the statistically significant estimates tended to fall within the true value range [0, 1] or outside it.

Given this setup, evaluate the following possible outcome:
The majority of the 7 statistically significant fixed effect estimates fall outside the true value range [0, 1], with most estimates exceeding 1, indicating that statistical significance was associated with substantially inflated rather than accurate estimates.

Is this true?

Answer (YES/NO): YES